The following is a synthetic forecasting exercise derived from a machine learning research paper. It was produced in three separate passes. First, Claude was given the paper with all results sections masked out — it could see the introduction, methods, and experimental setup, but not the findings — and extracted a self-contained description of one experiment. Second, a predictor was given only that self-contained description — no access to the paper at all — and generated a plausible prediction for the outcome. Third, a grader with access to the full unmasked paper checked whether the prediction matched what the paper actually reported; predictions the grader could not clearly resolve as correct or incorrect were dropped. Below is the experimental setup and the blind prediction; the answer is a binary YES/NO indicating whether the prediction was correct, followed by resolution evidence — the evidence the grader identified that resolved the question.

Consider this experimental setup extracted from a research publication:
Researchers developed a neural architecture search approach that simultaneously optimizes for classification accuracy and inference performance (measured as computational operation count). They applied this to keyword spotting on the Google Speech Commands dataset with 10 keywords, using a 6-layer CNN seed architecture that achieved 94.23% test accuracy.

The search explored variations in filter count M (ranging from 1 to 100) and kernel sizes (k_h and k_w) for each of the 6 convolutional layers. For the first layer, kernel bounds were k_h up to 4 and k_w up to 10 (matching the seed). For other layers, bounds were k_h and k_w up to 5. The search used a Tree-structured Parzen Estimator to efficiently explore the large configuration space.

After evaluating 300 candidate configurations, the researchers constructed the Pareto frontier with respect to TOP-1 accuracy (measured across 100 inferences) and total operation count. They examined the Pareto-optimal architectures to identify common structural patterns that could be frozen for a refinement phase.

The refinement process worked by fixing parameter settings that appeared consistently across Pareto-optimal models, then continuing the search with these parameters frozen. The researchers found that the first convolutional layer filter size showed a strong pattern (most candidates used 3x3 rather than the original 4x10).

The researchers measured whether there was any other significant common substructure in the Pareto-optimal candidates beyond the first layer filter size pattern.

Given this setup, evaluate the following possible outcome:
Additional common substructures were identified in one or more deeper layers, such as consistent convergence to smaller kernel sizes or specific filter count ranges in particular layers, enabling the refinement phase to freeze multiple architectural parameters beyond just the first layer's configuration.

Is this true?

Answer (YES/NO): NO